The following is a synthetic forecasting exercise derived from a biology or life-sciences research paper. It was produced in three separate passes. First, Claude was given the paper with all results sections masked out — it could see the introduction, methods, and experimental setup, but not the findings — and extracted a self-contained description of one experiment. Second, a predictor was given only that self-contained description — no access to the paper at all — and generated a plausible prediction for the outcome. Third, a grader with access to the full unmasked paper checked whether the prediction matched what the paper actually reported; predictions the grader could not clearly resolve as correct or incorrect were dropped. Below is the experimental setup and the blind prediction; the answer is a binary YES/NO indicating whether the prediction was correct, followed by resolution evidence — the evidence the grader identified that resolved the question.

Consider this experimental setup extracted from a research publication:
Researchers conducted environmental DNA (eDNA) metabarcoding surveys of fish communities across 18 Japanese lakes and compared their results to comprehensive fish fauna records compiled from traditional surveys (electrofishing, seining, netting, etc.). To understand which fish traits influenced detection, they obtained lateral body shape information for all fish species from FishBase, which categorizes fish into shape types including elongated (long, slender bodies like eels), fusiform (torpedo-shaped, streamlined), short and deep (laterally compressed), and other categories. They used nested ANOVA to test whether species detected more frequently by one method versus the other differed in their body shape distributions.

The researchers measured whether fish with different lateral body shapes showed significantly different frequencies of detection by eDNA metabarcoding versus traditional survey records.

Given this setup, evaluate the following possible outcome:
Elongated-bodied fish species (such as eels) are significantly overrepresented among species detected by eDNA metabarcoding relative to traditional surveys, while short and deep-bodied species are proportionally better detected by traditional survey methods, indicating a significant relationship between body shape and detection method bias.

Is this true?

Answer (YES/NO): NO